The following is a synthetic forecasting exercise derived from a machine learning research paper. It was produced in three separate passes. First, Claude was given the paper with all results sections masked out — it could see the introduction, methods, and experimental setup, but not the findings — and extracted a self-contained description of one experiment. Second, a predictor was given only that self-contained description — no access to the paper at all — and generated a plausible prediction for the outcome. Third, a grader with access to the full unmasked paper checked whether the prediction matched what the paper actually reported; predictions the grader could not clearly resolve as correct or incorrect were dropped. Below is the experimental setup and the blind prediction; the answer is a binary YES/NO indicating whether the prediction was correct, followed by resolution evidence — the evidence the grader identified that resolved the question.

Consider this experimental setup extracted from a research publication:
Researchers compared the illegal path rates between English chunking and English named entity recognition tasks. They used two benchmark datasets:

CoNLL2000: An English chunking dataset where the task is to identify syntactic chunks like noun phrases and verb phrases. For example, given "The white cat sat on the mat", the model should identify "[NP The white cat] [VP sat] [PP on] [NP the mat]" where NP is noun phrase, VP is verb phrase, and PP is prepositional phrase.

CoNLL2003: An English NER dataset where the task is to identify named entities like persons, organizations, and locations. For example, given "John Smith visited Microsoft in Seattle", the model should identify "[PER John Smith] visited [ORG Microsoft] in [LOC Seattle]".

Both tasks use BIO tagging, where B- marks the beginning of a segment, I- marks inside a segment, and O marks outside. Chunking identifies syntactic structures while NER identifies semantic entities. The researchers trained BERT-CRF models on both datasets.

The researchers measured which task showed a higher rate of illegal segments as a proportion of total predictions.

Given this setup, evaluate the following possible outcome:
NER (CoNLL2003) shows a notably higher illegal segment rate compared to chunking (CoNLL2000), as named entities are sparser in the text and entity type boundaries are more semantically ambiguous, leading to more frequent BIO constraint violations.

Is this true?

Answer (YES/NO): YES